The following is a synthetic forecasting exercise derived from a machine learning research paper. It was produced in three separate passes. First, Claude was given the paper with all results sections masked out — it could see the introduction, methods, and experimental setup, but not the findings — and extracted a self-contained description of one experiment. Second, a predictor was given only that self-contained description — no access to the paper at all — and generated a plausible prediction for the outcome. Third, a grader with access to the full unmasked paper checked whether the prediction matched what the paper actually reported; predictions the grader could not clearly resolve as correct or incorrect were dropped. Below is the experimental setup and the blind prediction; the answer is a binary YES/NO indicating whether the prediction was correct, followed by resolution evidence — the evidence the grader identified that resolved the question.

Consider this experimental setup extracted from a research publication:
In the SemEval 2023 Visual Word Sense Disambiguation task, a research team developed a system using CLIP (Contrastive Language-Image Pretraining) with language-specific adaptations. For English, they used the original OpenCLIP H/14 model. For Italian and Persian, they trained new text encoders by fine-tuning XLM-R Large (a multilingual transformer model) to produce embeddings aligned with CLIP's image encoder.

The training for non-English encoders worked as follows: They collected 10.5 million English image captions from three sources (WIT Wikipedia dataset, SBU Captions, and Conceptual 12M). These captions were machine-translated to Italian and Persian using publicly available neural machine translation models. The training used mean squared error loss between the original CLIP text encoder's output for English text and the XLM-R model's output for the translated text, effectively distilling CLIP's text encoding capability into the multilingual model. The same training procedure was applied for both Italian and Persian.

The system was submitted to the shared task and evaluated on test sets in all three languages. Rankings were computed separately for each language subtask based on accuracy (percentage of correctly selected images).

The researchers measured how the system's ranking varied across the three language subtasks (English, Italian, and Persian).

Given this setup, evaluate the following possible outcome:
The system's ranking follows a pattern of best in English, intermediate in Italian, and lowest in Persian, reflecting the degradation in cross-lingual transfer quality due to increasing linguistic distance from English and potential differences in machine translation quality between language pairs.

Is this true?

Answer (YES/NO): NO